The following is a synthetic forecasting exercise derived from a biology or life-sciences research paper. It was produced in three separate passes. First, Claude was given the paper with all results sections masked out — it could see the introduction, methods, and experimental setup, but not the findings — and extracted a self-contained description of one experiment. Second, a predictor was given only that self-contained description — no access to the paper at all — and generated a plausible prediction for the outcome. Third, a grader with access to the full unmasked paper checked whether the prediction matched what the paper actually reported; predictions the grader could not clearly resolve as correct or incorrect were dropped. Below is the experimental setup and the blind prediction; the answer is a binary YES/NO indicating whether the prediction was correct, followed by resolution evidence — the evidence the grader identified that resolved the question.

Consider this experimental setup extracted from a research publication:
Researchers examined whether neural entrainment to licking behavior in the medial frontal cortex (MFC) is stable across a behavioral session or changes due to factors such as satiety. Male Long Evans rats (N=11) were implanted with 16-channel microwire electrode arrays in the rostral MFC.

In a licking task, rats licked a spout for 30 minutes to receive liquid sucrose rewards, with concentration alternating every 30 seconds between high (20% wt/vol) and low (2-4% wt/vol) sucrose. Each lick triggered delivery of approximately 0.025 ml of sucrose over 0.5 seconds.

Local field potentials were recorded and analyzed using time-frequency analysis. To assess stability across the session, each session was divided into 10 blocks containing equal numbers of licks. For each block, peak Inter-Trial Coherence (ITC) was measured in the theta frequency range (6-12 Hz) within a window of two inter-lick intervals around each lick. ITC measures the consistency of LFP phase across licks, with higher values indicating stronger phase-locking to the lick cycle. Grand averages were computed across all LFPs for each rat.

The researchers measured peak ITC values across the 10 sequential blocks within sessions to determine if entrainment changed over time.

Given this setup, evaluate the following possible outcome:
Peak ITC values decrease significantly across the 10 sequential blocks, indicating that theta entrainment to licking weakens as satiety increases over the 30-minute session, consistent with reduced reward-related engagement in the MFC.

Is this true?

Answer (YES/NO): NO